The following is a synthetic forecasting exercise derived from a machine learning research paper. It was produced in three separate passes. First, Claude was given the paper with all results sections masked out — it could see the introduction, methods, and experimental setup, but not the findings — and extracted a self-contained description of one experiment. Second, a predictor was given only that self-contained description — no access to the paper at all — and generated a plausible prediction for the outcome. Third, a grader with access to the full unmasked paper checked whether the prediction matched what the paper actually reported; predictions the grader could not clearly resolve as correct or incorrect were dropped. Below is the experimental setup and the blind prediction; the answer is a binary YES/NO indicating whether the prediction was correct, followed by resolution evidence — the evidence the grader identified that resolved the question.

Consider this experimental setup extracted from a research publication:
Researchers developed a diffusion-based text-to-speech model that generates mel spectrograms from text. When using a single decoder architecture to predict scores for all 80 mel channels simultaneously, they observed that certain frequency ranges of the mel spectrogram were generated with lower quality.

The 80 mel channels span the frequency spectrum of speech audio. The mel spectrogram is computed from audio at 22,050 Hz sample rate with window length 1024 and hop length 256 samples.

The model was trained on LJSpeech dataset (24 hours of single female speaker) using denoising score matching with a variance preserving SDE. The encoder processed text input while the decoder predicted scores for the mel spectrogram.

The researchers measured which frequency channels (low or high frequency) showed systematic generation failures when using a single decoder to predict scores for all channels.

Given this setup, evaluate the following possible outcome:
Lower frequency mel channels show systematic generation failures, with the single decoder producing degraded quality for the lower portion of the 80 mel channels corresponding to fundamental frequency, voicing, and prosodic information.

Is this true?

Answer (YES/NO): YES